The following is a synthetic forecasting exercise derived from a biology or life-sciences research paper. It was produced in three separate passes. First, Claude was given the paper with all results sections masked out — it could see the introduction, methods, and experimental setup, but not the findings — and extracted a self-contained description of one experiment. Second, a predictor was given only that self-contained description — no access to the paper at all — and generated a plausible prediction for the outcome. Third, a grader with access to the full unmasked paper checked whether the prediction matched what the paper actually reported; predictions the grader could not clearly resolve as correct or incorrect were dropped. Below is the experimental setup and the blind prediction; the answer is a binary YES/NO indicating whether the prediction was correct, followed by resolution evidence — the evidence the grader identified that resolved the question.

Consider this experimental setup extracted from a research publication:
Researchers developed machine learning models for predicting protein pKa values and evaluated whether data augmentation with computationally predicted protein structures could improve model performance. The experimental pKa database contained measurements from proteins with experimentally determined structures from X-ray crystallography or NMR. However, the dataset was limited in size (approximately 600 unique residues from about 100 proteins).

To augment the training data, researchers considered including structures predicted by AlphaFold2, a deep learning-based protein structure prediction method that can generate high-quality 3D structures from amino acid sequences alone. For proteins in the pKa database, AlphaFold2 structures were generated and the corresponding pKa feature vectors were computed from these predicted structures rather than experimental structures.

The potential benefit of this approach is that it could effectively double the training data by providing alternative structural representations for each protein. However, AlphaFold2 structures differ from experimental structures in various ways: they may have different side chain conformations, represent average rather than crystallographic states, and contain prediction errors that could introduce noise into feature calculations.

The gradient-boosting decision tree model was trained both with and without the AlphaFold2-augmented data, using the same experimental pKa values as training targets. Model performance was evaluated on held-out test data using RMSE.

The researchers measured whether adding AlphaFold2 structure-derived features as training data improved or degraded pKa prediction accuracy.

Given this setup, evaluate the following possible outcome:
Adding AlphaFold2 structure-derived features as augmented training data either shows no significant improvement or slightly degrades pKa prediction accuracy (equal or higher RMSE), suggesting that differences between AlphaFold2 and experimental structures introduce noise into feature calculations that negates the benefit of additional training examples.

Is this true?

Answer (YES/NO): YES